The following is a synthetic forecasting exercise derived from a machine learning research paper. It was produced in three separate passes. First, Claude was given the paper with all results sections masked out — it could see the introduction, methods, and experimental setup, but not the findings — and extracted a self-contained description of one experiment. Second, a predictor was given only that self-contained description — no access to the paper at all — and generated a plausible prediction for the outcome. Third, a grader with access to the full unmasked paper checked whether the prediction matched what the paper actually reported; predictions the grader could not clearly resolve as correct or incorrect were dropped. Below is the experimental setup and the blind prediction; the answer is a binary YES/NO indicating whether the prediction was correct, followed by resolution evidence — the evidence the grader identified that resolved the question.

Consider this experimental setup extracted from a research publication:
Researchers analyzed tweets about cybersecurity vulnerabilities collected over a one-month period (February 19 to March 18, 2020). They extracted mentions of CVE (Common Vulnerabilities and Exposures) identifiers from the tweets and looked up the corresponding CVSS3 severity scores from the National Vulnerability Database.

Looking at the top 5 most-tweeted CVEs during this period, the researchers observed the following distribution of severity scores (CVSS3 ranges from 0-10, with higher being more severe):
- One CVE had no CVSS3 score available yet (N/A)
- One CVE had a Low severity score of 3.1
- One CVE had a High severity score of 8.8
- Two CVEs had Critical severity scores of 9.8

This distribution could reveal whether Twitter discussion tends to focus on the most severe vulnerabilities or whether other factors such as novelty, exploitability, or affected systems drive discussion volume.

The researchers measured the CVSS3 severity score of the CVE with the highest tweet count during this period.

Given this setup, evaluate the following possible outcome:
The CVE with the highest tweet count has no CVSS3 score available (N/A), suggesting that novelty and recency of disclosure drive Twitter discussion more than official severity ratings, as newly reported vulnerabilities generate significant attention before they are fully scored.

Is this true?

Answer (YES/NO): NO